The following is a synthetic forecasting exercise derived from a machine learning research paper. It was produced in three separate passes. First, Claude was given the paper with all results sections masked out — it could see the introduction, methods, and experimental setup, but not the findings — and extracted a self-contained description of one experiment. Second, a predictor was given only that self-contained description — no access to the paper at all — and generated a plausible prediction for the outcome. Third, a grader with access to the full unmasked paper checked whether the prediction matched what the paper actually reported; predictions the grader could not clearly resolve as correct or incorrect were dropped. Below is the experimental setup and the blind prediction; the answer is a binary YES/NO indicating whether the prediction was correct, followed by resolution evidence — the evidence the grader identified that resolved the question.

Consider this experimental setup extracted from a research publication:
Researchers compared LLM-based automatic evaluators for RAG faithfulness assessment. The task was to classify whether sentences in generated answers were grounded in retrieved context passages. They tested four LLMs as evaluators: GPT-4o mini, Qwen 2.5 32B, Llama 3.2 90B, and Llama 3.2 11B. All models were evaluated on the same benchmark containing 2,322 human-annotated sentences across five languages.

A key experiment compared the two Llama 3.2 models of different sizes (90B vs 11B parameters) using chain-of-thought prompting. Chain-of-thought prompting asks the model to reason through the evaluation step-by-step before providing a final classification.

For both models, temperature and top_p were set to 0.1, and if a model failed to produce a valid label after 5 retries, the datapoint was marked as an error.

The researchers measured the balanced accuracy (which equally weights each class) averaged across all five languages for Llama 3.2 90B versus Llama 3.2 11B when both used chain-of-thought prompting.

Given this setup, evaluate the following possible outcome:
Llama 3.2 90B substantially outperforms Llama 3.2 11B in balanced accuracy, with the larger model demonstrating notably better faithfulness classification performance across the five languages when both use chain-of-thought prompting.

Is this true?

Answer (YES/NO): NO